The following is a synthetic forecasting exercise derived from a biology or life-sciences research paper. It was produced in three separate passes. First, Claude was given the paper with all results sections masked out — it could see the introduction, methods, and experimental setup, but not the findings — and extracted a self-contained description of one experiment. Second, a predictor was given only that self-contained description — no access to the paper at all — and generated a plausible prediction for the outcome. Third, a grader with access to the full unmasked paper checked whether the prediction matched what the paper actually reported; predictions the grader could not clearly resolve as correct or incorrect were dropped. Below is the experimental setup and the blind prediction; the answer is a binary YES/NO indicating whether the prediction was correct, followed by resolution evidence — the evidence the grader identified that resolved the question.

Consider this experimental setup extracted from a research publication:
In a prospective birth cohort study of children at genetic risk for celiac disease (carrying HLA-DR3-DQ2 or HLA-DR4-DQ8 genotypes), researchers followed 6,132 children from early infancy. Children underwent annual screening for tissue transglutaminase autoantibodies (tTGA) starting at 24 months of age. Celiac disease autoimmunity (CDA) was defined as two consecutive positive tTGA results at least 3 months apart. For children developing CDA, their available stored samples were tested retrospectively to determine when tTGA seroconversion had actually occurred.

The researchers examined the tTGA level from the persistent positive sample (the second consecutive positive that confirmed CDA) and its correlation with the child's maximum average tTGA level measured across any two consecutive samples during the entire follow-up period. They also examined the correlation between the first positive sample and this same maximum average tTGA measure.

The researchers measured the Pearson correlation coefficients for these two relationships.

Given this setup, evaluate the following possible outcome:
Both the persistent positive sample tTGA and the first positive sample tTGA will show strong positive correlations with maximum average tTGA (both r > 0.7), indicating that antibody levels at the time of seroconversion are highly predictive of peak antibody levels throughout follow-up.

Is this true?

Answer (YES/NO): NO